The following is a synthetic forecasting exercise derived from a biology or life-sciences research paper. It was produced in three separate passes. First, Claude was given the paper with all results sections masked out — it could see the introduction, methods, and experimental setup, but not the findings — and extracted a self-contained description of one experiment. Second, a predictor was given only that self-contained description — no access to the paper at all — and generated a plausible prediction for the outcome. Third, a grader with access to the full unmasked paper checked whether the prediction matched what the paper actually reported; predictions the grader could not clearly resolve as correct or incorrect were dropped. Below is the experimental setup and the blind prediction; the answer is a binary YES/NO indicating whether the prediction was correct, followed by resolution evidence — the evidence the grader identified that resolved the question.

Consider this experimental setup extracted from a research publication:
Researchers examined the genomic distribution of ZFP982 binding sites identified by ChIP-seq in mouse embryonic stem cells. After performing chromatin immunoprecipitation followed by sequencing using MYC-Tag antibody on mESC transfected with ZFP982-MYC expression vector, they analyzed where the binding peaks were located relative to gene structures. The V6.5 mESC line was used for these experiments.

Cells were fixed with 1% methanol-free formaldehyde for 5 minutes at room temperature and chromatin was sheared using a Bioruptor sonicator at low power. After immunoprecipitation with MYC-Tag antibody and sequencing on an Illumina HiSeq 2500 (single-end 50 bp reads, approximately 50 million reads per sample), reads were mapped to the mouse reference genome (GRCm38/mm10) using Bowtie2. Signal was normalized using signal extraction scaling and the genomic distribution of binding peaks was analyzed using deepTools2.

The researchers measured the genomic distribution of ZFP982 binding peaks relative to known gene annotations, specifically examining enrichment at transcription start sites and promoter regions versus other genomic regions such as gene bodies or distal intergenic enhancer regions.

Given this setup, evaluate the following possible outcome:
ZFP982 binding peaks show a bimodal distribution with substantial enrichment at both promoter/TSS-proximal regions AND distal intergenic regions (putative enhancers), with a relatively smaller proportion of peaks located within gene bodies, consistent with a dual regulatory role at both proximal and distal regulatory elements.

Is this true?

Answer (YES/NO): NO